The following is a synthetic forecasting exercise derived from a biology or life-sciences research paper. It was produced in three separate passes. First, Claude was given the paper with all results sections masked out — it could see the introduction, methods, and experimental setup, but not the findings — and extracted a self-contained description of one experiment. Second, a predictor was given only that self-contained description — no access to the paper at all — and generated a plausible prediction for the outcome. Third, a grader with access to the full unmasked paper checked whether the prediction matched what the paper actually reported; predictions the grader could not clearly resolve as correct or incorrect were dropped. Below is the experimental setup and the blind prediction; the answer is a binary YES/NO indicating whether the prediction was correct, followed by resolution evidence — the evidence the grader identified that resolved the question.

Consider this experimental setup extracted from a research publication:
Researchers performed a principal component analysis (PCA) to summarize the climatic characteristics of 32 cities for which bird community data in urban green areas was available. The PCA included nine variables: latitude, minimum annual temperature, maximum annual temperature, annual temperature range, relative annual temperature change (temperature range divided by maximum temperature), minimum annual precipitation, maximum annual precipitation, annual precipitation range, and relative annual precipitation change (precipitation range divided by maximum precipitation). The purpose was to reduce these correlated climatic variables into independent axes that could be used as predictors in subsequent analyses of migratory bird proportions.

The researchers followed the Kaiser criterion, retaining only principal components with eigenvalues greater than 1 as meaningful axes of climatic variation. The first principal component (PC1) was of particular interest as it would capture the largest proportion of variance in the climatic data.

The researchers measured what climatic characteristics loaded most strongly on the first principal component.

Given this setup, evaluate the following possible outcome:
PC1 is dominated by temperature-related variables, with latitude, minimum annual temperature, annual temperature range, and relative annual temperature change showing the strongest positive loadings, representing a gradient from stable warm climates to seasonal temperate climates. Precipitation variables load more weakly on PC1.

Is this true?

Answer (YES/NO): NO